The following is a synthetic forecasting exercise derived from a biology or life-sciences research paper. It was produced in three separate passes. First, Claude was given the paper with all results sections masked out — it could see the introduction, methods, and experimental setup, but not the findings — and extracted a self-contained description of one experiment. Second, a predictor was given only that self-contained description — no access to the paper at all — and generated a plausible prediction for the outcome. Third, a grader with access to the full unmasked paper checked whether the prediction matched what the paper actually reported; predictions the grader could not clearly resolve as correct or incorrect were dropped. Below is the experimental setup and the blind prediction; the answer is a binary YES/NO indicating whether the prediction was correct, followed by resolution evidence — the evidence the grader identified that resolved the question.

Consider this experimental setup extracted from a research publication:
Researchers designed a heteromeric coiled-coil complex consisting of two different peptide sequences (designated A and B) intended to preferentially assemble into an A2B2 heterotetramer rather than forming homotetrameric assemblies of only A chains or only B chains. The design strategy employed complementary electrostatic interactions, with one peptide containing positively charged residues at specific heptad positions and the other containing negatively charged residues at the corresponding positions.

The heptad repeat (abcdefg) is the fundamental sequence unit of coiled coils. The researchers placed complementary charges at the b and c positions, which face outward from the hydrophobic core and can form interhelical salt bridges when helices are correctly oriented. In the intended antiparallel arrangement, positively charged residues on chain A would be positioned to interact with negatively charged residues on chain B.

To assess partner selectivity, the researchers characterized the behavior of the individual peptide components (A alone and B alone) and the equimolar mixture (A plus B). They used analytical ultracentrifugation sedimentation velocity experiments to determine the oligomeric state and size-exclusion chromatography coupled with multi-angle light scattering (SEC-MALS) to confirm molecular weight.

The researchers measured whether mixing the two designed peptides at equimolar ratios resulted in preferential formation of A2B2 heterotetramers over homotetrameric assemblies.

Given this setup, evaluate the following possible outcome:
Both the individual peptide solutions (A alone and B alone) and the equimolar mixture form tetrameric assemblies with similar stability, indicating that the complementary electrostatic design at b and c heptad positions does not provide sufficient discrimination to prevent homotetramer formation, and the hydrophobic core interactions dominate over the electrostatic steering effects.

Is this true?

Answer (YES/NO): NO